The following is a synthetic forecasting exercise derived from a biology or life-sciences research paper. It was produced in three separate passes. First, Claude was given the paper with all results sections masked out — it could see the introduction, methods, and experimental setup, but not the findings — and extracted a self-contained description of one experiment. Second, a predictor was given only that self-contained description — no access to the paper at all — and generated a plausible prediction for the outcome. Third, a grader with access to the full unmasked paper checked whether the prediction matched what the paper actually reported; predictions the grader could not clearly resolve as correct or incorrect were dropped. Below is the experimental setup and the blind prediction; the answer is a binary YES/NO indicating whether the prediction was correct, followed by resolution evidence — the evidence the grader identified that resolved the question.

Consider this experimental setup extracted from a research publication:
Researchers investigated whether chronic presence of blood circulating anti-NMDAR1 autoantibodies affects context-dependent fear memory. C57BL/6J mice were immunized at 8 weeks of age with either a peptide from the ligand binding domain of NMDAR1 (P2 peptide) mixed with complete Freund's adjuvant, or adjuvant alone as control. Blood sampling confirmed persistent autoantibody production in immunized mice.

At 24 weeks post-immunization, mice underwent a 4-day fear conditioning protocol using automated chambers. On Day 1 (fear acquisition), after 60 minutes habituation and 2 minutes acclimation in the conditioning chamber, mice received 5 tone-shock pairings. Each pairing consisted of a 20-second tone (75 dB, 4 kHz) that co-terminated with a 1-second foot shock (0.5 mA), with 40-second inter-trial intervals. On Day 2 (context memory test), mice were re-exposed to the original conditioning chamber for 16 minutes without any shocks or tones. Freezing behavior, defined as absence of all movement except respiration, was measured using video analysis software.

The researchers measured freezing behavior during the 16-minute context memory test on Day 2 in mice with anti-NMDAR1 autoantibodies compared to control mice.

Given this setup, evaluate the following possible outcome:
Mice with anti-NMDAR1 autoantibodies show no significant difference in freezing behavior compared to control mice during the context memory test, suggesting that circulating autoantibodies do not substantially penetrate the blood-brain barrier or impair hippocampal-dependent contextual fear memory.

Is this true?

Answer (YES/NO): YES